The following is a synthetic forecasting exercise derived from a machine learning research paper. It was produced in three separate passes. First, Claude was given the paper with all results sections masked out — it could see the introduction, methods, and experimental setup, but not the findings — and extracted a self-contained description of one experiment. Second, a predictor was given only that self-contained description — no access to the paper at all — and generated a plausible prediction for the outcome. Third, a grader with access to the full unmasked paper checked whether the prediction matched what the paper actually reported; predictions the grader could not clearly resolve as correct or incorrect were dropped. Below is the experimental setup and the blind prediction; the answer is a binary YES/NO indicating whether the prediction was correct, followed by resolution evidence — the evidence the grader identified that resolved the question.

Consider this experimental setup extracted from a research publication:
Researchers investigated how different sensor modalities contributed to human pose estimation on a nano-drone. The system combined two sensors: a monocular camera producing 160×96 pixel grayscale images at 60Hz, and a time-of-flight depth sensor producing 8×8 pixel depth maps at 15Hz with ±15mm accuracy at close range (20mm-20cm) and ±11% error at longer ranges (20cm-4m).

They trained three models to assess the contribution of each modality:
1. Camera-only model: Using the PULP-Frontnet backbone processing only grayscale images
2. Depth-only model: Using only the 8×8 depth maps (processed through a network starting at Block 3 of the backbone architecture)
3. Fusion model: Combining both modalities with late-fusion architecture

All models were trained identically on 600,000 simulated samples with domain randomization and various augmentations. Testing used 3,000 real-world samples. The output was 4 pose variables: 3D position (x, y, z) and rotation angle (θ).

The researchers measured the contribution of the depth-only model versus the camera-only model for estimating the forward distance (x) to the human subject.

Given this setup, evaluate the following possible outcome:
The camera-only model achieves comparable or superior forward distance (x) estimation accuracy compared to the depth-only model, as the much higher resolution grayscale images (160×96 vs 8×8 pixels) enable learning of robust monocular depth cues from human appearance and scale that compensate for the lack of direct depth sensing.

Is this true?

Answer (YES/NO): YES